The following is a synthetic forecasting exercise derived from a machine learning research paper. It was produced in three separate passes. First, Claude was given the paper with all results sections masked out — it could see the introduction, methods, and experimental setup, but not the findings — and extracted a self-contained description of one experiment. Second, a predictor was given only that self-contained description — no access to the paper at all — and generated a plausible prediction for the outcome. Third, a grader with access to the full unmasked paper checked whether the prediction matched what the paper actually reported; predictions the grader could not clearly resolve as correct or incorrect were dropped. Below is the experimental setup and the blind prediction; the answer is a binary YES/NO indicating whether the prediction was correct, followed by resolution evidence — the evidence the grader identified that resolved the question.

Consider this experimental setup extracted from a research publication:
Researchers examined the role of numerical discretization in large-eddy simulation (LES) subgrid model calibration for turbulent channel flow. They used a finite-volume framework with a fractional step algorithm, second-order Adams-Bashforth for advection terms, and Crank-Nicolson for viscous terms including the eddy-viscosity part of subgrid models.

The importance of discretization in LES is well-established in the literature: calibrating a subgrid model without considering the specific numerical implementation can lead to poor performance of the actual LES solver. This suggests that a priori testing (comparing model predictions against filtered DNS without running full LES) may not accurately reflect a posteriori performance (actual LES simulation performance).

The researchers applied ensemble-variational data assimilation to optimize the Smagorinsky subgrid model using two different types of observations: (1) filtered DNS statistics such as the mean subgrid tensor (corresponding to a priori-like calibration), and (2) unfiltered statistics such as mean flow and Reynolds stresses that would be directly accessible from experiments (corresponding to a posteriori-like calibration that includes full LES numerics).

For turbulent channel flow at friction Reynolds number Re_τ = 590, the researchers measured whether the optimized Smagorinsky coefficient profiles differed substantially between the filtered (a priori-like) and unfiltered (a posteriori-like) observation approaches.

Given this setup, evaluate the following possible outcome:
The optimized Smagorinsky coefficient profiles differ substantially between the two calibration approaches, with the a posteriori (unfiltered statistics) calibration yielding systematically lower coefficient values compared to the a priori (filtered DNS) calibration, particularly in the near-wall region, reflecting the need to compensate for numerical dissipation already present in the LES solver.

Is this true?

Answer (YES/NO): NO